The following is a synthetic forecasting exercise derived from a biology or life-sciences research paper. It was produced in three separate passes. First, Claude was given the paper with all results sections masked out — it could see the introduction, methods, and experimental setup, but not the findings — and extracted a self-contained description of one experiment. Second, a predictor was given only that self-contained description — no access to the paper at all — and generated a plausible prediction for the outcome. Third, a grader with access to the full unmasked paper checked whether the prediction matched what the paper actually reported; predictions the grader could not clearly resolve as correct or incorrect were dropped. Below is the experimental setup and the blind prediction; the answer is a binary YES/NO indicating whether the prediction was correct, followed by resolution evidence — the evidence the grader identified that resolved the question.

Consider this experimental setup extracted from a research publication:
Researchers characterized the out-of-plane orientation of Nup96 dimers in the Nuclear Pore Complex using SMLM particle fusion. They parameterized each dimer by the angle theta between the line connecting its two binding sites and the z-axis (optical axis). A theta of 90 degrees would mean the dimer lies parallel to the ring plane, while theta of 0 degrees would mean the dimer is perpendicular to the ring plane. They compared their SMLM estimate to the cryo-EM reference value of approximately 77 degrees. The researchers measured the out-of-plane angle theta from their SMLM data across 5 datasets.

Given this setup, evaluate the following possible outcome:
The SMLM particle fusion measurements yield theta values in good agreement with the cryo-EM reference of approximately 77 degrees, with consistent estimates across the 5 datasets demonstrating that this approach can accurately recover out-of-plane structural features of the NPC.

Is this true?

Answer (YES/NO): NO